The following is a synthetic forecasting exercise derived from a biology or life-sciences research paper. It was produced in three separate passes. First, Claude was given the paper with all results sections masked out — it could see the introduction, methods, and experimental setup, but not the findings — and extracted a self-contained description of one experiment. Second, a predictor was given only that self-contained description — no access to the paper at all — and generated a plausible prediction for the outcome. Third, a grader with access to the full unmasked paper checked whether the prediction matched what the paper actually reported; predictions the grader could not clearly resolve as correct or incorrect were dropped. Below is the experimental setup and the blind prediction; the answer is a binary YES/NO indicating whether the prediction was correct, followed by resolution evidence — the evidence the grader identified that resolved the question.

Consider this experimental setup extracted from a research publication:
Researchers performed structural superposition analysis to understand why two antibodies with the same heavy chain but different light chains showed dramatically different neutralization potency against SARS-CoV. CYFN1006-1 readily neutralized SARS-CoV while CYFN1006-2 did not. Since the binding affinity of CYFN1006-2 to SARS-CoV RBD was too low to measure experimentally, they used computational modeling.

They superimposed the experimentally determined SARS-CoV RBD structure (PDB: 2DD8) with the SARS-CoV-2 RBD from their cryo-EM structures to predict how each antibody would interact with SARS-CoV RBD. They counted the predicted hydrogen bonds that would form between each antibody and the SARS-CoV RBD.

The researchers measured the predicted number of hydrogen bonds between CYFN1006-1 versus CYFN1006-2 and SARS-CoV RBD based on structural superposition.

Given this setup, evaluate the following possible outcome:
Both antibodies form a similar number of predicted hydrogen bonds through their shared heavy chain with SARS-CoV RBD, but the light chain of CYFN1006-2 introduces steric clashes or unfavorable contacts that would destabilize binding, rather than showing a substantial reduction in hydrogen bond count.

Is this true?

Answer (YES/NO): NO